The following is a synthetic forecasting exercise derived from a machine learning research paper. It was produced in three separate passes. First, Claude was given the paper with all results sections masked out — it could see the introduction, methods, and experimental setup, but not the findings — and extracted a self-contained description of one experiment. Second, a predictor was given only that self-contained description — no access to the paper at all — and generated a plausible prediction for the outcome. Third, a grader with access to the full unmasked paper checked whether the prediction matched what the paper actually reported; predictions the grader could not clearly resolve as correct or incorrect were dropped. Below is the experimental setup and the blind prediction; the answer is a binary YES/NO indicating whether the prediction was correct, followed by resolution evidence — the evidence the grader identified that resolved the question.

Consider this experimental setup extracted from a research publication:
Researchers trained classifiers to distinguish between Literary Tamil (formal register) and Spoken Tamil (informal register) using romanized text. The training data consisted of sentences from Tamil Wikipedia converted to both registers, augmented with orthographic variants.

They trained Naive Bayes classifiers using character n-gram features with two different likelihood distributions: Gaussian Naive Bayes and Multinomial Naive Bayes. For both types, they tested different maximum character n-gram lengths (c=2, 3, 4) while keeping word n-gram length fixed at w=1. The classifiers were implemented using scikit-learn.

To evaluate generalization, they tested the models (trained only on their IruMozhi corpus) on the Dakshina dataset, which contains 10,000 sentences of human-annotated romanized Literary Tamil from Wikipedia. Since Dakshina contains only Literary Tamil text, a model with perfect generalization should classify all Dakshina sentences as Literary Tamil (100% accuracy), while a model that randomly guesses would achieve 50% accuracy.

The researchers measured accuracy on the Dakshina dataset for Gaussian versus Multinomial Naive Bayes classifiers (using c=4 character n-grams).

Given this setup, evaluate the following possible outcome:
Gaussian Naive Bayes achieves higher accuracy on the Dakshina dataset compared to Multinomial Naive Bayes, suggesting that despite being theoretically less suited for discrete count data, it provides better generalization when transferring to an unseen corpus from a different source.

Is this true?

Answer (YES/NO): NO